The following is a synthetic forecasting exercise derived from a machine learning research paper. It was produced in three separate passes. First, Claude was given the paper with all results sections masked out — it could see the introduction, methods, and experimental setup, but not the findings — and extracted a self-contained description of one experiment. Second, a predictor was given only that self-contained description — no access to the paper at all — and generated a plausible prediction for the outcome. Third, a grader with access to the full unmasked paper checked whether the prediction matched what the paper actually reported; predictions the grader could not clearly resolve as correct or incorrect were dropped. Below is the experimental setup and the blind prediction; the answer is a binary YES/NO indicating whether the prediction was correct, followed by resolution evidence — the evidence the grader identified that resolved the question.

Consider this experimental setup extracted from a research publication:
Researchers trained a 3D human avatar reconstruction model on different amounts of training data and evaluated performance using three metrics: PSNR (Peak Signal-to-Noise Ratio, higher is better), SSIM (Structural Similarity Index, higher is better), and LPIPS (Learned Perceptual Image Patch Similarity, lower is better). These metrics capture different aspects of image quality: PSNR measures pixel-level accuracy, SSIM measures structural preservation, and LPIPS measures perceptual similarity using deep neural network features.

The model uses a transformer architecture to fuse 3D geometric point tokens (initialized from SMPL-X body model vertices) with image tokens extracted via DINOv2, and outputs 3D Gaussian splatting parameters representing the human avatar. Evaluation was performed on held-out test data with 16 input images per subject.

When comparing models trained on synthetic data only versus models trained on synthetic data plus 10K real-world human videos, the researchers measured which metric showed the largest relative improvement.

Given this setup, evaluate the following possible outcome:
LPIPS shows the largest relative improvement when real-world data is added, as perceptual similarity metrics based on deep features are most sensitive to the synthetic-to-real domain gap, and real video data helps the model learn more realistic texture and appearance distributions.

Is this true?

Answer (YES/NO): YES